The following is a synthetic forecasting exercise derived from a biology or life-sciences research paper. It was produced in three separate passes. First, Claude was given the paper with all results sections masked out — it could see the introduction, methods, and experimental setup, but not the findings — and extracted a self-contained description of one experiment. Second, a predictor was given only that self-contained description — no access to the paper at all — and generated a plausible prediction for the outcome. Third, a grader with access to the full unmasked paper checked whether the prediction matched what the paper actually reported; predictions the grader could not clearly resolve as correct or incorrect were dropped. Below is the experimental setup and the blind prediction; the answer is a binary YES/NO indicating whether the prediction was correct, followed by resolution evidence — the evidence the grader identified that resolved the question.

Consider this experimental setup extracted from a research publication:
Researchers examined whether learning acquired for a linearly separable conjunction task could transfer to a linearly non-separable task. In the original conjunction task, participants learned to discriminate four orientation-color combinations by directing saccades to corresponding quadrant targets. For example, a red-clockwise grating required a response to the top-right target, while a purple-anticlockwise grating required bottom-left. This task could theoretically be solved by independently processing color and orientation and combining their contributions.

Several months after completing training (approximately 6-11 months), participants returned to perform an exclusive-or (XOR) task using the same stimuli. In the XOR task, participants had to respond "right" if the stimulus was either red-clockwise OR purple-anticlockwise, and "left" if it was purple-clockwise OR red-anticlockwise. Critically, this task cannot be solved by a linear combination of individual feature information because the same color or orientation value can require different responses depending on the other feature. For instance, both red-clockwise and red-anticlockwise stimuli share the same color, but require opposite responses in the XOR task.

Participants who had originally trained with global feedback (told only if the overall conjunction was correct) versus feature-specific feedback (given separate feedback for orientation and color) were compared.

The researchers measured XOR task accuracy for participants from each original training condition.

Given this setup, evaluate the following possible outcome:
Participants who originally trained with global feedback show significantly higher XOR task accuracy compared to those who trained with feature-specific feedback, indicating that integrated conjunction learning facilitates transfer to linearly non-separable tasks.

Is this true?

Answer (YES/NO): NO